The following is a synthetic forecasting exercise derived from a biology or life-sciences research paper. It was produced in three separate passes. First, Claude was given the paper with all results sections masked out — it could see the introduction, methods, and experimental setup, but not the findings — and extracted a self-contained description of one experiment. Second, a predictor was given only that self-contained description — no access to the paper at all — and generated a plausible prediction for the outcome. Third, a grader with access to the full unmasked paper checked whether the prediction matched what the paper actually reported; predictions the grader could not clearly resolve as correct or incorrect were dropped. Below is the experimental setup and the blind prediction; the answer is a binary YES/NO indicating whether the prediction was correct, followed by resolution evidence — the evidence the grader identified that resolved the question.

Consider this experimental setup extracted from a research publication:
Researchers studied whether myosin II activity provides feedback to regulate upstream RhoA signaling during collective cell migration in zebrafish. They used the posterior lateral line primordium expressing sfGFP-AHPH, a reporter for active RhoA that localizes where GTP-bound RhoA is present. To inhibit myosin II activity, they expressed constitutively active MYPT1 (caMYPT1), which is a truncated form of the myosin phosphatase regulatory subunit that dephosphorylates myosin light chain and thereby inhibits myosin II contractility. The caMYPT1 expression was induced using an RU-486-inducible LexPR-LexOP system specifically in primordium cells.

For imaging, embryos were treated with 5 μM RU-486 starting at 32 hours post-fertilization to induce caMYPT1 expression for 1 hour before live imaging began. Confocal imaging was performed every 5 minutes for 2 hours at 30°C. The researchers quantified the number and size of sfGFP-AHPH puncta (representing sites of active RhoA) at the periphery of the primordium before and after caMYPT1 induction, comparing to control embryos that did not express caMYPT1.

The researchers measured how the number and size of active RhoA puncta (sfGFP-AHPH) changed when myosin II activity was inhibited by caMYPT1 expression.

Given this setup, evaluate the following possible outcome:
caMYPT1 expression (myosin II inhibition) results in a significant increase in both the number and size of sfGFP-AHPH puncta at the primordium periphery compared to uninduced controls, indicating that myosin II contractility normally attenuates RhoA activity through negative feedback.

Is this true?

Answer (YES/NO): NO